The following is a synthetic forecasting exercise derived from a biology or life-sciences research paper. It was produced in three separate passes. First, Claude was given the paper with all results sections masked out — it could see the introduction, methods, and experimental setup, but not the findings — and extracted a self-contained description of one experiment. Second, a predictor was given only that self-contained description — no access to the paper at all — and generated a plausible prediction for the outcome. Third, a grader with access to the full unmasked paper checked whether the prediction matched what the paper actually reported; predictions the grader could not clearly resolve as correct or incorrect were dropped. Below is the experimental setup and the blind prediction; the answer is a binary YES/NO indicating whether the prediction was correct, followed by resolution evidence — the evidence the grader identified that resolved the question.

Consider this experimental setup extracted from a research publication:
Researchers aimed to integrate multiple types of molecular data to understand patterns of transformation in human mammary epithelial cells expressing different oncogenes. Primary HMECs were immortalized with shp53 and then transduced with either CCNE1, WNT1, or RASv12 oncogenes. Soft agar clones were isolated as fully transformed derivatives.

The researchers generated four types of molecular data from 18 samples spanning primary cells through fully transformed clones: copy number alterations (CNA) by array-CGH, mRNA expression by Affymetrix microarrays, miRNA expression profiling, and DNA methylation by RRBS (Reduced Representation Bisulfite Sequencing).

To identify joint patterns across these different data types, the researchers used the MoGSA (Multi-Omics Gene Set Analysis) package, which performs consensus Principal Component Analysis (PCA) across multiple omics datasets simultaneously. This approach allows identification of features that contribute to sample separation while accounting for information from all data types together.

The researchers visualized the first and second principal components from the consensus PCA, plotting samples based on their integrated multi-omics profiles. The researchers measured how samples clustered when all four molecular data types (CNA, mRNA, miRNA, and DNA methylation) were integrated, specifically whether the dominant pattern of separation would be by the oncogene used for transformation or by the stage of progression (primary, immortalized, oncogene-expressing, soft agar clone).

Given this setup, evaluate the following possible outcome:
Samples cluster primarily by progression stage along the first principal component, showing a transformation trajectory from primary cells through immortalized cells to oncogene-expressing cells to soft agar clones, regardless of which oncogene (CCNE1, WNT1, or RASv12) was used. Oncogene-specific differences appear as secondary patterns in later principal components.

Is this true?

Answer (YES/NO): NO